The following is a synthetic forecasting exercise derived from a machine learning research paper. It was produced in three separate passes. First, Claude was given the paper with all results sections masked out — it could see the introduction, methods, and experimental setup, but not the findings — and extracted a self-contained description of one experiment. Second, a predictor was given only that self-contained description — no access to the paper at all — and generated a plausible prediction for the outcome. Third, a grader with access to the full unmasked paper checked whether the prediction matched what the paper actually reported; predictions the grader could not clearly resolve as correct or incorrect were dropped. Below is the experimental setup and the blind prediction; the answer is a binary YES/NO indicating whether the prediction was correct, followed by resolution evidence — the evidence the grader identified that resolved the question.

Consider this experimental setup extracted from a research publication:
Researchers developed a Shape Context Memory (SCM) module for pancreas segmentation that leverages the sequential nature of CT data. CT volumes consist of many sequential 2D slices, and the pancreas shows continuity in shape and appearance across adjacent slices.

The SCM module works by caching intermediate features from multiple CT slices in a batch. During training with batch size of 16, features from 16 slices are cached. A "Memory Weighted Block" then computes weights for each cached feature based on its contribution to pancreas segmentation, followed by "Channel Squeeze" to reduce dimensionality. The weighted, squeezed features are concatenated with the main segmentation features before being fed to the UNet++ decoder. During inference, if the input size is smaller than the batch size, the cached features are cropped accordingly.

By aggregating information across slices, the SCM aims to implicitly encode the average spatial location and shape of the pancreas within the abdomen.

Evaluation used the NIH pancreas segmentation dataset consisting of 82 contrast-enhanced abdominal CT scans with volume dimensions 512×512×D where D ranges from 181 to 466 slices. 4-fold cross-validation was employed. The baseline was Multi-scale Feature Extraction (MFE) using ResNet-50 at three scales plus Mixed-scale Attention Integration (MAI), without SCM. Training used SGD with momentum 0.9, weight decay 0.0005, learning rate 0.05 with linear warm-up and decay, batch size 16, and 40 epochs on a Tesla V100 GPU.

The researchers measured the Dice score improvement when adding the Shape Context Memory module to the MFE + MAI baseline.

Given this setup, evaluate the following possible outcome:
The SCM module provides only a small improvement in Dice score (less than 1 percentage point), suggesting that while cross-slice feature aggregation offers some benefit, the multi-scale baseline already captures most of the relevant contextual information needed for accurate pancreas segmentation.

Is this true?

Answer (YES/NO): NO